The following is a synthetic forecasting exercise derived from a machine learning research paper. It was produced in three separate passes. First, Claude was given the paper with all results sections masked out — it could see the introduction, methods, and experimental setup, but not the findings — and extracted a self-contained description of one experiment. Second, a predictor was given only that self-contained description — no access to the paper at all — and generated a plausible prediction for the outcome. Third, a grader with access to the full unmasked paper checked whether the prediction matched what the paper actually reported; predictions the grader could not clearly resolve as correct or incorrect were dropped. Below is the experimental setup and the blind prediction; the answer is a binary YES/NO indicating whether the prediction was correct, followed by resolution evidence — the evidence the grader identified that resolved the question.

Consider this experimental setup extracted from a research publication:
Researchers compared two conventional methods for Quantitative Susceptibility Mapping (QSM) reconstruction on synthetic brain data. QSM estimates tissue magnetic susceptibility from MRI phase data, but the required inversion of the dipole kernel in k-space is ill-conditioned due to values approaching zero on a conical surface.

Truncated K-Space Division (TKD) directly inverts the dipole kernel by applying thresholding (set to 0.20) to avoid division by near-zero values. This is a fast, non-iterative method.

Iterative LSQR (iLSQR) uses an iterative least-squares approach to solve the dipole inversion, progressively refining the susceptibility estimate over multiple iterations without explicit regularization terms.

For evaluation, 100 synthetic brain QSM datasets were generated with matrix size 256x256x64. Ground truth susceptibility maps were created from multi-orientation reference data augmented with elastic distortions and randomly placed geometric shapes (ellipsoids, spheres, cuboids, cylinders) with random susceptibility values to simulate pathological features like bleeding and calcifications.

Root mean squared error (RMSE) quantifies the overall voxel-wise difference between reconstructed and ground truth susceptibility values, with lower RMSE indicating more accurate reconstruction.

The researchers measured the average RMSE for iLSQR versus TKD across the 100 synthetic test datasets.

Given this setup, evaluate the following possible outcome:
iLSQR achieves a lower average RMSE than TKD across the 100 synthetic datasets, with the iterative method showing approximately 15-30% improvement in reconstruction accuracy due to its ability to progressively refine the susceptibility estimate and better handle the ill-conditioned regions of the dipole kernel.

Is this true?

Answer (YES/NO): NO